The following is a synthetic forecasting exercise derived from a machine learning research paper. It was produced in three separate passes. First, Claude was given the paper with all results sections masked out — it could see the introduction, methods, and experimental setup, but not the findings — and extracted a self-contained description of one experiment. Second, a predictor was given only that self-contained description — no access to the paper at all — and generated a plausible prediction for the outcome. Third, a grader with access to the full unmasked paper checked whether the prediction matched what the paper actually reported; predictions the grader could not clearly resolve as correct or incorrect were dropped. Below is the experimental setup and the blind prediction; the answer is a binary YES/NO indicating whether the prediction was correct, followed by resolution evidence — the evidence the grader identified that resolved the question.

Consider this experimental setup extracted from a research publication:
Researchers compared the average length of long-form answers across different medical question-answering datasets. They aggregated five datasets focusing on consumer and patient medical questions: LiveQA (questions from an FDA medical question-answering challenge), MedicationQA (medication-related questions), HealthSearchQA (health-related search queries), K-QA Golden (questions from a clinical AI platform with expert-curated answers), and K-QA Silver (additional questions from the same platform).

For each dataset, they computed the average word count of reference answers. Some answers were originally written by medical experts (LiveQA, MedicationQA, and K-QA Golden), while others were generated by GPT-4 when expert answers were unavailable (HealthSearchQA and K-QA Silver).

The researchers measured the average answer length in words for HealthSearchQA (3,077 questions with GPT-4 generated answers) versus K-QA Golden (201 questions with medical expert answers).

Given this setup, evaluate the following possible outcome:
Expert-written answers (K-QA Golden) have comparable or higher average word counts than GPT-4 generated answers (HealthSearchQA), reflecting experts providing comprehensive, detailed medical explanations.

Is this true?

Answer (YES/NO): NO